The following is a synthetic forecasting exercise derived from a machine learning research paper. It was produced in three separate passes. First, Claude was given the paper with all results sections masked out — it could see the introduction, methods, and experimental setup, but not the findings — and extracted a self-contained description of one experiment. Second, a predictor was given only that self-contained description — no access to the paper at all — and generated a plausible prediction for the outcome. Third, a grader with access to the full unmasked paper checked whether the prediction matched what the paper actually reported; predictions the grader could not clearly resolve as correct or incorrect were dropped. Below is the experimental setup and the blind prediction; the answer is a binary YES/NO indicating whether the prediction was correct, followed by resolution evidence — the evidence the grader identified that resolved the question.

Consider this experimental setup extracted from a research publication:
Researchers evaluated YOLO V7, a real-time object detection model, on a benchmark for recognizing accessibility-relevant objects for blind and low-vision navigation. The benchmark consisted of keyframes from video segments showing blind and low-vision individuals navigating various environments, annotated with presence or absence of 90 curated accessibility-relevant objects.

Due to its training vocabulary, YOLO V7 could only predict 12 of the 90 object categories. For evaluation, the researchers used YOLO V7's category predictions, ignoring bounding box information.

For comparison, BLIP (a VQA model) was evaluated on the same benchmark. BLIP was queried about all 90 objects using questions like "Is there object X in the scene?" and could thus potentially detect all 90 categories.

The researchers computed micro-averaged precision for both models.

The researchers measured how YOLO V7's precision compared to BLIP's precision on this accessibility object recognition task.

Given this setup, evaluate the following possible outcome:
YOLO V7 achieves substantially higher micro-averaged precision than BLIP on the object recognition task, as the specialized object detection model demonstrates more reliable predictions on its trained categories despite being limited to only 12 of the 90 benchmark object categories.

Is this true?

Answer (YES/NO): YES